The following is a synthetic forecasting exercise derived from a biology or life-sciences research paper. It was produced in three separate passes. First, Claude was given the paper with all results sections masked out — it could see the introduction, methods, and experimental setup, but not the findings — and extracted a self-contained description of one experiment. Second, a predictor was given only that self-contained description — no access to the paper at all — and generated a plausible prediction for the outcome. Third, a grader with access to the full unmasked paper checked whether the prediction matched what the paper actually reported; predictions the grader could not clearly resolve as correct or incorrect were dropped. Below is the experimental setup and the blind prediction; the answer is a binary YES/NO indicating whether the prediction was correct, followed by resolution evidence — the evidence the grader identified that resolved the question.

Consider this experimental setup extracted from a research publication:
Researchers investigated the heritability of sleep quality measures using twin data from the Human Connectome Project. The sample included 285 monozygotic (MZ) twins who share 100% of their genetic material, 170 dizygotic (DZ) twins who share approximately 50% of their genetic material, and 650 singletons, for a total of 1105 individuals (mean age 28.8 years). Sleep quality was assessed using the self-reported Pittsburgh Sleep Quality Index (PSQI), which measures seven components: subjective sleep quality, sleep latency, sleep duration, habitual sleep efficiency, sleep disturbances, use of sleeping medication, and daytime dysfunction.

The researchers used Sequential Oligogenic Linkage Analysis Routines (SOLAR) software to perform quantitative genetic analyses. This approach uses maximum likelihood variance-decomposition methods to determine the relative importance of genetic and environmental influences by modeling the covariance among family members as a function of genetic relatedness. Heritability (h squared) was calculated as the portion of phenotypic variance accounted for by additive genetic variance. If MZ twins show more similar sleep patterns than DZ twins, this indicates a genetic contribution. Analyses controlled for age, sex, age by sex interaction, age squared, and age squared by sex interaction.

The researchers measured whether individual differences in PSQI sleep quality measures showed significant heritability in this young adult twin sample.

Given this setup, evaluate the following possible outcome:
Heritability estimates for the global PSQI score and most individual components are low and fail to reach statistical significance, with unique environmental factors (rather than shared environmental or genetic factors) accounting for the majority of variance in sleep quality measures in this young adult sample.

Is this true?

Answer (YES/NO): NO